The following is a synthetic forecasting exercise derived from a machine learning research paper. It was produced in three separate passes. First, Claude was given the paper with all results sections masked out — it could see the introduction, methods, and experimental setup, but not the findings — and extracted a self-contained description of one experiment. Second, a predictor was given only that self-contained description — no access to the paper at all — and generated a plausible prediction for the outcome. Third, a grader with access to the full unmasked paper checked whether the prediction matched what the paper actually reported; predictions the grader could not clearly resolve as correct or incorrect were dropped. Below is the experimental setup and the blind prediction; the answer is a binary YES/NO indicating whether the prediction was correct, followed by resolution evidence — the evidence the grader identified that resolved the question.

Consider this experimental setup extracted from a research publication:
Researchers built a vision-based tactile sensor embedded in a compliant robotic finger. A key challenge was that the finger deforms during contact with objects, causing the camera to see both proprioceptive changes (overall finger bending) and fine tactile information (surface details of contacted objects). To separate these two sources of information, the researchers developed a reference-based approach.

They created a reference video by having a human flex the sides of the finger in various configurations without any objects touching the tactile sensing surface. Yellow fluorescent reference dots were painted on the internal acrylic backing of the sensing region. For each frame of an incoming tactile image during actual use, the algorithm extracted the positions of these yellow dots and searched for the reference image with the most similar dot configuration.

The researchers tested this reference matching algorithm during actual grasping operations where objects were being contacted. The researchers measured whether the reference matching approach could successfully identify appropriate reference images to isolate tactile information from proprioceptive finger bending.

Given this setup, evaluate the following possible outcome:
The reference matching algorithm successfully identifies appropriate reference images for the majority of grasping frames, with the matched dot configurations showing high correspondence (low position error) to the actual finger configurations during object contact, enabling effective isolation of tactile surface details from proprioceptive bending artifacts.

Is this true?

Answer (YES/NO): YES